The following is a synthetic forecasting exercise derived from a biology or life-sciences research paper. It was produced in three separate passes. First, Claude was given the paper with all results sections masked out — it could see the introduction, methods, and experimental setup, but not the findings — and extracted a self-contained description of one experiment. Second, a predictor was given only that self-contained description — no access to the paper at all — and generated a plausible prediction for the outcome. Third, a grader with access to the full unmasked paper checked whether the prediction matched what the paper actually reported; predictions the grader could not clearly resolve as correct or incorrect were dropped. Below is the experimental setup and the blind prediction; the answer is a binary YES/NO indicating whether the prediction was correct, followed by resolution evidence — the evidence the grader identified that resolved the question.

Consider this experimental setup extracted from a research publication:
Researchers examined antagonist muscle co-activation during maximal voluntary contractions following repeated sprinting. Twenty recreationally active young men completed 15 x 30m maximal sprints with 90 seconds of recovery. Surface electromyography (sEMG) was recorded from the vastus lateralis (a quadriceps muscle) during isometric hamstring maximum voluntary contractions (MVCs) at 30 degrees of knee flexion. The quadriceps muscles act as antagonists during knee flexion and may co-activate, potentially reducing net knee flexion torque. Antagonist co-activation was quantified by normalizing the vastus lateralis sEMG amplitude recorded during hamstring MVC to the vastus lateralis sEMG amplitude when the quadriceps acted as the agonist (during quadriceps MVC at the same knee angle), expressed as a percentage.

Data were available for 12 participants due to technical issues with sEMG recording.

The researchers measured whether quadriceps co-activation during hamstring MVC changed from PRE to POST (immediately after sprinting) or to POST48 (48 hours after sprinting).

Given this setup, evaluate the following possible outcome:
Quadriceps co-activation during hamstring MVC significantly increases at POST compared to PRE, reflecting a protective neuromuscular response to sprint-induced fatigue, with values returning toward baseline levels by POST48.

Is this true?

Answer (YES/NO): NO